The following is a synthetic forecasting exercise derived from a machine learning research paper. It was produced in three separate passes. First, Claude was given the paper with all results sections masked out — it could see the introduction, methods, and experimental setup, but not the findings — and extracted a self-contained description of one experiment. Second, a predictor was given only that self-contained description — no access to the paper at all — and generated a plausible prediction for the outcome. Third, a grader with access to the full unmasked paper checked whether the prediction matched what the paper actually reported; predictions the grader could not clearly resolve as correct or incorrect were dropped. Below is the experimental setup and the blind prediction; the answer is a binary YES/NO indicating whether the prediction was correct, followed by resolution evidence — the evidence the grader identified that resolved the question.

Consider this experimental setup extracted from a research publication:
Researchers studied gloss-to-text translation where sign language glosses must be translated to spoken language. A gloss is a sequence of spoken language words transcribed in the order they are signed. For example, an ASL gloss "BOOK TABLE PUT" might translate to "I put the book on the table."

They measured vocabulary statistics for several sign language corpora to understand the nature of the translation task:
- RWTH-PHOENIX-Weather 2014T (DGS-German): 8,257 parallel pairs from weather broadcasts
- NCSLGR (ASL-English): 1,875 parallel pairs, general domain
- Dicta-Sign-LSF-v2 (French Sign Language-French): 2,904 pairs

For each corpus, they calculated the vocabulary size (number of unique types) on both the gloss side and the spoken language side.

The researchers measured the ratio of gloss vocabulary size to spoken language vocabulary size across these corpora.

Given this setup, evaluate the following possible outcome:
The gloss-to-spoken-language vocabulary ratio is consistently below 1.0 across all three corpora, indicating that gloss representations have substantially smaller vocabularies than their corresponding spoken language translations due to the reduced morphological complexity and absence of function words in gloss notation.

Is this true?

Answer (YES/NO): NO